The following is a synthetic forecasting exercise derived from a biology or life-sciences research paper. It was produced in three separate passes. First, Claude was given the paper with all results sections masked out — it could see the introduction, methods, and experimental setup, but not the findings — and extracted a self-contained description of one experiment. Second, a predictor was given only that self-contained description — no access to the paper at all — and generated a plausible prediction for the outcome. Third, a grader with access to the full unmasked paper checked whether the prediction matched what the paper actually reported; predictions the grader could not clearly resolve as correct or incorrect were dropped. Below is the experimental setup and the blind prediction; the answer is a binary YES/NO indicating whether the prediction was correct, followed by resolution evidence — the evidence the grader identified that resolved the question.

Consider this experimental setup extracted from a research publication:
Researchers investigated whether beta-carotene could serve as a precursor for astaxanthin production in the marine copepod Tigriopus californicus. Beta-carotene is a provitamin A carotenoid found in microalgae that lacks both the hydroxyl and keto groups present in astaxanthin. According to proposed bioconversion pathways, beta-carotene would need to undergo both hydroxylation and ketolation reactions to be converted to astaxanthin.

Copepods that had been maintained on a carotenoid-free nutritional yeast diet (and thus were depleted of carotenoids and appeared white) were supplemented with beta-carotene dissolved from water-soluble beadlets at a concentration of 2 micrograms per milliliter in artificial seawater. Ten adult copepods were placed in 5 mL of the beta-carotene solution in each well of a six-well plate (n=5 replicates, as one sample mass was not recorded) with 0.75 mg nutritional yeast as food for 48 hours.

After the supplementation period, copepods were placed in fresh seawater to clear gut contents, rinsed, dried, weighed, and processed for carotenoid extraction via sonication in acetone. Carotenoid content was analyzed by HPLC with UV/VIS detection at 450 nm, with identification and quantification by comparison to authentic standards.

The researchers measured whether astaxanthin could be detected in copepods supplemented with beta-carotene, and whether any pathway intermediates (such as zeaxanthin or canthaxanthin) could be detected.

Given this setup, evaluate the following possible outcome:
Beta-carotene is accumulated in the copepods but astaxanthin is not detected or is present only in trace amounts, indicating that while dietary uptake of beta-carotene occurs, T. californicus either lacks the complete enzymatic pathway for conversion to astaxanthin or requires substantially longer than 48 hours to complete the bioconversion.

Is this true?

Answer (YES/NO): NO